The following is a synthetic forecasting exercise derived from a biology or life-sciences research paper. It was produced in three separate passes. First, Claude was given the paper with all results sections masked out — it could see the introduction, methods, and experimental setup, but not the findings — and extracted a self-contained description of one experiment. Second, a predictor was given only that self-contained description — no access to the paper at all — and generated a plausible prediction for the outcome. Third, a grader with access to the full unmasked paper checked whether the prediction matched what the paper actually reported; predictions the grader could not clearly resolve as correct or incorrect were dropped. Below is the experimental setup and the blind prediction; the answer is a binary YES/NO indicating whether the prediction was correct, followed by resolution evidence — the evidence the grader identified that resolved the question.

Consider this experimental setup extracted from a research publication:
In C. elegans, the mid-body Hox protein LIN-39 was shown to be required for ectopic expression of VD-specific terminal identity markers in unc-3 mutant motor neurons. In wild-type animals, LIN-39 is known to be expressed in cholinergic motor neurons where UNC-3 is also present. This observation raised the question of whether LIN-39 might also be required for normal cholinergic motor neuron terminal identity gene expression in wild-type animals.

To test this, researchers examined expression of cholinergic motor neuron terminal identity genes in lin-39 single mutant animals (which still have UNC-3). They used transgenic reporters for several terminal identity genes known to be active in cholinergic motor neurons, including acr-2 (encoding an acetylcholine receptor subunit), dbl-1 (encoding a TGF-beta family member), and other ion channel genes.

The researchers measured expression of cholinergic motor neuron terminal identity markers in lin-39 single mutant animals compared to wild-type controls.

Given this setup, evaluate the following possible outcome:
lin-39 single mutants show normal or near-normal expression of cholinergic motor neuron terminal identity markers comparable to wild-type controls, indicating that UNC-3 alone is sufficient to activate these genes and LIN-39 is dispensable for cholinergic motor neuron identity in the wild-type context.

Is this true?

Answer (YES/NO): NO